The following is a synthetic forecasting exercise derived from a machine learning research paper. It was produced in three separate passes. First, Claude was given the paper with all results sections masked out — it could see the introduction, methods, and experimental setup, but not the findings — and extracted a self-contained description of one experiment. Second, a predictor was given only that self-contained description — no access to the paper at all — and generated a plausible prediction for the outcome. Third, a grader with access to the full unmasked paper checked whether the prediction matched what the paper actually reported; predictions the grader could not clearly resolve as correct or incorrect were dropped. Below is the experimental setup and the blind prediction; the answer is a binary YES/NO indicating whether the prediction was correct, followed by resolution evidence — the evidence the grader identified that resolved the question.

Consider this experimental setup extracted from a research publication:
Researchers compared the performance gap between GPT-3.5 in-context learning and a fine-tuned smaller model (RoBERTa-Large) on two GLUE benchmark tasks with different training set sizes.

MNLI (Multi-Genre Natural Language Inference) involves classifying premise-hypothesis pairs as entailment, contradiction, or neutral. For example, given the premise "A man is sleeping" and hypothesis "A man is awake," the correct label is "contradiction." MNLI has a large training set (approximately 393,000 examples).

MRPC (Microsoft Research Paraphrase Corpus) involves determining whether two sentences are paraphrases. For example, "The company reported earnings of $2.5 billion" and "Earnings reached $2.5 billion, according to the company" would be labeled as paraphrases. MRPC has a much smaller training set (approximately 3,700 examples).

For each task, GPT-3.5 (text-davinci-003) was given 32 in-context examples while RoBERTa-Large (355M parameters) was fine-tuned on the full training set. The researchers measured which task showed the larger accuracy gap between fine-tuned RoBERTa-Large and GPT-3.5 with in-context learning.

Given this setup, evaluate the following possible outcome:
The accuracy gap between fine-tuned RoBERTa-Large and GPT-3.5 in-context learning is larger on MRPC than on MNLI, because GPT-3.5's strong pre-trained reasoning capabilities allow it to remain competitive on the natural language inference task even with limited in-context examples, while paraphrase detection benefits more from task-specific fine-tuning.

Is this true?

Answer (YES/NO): YES